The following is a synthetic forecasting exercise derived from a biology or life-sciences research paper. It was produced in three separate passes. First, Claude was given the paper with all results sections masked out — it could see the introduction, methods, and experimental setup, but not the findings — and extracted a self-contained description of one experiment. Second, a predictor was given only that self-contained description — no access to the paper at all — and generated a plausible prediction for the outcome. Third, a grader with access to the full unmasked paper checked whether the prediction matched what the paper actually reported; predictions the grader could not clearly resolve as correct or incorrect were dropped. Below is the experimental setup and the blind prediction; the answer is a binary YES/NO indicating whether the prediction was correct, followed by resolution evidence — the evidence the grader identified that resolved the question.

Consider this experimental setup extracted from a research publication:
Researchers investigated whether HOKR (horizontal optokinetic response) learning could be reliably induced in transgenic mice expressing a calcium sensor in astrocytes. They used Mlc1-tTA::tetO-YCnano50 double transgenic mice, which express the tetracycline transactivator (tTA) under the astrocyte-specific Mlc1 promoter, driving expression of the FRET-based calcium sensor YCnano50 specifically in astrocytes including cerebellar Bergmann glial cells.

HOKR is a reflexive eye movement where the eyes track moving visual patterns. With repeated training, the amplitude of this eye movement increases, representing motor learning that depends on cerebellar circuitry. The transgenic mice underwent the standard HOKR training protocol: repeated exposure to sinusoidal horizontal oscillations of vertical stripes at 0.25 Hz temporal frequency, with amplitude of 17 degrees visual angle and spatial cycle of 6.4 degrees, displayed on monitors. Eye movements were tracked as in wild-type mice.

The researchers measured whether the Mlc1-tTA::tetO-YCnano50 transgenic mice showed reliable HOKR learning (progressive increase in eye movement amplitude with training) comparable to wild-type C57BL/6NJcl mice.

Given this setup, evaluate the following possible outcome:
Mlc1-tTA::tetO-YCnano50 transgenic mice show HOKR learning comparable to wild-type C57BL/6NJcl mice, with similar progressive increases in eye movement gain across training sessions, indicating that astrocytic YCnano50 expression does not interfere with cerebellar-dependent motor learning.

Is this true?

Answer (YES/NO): NO